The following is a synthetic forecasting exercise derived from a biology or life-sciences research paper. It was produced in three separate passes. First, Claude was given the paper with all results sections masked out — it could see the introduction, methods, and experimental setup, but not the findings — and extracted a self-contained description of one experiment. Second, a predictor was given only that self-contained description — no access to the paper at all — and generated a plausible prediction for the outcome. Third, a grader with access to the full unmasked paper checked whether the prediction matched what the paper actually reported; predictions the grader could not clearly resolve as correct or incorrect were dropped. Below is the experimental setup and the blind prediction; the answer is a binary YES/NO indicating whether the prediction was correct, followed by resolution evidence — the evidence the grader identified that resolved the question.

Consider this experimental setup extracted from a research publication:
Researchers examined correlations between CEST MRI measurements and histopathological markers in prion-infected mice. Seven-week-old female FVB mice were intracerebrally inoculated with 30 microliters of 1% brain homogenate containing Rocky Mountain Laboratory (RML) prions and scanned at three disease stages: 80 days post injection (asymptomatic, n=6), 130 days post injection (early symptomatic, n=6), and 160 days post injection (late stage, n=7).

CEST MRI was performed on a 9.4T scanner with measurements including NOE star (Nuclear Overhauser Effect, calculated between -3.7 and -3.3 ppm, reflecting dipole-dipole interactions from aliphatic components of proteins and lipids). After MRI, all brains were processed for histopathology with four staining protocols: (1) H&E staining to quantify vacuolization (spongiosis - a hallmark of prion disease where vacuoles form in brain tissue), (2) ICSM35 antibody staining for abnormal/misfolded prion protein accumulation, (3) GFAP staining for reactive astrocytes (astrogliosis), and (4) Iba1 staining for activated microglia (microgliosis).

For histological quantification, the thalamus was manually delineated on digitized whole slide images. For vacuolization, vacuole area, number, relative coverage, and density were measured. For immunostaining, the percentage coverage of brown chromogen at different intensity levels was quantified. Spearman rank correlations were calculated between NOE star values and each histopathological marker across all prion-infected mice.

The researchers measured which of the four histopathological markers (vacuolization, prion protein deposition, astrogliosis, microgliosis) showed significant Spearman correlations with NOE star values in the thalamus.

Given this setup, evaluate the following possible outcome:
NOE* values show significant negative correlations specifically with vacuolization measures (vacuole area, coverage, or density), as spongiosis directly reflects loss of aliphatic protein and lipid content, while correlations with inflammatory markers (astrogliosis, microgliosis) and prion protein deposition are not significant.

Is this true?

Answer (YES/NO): NO